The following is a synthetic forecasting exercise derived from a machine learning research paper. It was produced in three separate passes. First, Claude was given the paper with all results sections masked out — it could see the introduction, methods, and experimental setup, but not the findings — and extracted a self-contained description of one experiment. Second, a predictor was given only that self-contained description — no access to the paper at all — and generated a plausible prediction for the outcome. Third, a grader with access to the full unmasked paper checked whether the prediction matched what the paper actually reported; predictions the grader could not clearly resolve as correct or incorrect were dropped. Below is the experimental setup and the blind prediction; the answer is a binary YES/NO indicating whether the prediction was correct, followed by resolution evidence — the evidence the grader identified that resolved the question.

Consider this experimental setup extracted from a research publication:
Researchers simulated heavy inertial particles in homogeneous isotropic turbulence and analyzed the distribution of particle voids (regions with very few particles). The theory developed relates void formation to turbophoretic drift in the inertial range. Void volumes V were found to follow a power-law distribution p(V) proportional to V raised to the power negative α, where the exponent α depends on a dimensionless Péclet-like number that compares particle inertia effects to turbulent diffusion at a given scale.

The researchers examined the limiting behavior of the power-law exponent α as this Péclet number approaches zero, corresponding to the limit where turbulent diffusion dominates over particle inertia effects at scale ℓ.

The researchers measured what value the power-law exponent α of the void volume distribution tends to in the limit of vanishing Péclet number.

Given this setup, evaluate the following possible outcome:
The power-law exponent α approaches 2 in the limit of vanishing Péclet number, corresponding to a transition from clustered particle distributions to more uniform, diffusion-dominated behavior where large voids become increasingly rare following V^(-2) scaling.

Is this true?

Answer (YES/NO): YES